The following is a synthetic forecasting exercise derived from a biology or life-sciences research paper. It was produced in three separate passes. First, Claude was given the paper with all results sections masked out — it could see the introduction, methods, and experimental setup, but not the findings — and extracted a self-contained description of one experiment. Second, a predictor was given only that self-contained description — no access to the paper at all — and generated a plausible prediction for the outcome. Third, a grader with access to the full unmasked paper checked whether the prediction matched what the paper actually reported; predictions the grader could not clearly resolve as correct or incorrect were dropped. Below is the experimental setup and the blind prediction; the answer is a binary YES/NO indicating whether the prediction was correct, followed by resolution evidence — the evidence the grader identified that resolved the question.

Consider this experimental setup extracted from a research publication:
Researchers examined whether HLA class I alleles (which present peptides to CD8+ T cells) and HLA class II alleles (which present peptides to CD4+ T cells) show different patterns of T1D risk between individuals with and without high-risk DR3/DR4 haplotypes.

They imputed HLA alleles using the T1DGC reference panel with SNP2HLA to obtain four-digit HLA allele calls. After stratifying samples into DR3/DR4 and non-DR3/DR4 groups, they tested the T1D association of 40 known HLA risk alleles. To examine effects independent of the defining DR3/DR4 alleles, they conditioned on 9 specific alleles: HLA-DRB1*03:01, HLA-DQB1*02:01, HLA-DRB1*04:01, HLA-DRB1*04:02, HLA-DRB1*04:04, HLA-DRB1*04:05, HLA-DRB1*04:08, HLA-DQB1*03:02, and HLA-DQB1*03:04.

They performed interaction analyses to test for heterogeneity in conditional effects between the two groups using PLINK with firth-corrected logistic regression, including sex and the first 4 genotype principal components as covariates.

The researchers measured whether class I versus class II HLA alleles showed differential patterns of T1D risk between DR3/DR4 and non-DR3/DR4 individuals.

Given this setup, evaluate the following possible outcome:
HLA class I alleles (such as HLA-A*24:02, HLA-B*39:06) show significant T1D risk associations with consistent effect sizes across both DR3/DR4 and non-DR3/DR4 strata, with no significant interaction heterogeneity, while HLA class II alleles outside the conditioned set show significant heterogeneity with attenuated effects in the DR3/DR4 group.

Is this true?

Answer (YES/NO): NO